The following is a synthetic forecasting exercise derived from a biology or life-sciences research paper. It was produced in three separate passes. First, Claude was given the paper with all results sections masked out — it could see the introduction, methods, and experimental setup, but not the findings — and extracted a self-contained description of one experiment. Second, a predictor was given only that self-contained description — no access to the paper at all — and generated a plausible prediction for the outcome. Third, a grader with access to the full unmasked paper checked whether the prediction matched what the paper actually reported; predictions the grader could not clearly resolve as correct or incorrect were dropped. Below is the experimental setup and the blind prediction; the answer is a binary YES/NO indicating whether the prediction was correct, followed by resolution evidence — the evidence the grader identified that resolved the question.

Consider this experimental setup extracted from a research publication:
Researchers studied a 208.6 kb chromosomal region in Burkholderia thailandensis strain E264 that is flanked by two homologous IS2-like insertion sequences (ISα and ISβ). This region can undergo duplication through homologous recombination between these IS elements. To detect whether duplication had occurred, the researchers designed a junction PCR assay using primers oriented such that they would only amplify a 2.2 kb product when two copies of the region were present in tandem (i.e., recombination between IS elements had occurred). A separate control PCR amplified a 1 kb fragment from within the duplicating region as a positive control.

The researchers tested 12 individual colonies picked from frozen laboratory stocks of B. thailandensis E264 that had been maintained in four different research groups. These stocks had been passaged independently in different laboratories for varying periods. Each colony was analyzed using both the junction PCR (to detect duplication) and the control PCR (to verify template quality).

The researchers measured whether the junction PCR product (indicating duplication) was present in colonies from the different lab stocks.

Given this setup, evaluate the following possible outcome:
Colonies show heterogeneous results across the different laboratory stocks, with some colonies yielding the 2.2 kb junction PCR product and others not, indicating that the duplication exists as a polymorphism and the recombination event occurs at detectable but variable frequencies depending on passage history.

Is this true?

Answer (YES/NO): YES